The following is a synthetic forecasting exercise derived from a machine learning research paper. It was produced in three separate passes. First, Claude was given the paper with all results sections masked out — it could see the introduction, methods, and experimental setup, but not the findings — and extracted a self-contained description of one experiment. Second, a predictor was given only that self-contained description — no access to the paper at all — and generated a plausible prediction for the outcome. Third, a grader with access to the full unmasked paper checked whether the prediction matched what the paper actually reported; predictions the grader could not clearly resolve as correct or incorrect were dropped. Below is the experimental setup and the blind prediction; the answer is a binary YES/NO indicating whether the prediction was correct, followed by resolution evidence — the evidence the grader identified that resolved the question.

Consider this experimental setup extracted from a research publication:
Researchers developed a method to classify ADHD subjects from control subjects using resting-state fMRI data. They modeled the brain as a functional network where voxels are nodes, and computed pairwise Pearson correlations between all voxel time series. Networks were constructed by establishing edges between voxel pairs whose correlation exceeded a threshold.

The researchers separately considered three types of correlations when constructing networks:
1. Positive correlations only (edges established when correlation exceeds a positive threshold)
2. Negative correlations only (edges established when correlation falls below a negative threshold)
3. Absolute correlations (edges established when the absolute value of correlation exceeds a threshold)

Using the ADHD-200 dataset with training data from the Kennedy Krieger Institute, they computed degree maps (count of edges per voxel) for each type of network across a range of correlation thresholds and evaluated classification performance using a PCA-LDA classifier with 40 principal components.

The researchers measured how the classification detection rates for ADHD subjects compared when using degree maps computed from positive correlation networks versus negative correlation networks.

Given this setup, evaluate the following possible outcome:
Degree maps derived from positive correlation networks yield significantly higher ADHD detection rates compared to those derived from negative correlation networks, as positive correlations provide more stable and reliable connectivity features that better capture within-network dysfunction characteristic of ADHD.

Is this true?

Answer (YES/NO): YES